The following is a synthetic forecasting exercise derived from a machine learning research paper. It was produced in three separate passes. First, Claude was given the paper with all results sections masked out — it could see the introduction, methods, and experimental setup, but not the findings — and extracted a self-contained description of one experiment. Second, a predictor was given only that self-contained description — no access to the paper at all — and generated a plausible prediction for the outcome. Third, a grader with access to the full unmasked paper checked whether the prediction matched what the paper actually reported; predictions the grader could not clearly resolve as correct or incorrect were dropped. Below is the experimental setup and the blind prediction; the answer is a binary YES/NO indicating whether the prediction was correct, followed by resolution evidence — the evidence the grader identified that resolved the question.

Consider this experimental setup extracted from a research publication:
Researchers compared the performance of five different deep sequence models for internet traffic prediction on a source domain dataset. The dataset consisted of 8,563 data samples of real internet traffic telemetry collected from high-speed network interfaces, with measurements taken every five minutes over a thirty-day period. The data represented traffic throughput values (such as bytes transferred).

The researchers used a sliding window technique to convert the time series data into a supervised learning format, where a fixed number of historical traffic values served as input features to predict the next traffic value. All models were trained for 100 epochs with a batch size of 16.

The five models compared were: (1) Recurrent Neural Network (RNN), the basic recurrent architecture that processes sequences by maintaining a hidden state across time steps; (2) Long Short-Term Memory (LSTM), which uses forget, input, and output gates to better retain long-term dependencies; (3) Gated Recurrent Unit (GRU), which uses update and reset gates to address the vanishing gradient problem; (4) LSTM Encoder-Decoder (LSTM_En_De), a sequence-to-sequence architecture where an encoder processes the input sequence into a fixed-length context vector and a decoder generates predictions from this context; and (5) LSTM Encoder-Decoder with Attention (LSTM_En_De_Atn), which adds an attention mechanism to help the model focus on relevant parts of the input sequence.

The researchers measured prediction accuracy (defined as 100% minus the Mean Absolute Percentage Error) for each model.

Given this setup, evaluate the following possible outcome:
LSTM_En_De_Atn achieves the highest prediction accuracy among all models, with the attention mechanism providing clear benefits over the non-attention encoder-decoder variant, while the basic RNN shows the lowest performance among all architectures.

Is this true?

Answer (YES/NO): NO